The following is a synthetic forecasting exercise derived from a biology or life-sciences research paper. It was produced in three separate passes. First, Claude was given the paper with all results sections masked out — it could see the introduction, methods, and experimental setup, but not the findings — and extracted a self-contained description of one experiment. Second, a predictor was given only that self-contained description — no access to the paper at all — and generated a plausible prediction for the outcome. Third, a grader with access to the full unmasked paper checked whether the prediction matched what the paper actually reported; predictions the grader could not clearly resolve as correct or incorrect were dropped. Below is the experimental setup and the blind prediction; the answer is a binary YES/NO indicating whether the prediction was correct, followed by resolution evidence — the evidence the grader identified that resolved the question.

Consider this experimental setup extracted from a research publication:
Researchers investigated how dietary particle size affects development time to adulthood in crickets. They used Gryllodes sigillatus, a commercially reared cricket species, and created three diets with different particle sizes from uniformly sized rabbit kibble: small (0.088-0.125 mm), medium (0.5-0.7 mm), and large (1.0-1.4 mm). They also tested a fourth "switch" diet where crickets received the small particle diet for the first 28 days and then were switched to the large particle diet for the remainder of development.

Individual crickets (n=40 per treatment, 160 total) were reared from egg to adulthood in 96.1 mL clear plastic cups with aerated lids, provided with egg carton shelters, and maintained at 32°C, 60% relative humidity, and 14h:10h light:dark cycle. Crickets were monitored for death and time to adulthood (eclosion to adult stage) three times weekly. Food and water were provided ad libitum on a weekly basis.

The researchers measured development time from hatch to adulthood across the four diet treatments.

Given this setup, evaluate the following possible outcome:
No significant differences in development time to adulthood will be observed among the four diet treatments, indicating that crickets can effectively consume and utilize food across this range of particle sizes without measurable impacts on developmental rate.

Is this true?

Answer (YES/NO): NO